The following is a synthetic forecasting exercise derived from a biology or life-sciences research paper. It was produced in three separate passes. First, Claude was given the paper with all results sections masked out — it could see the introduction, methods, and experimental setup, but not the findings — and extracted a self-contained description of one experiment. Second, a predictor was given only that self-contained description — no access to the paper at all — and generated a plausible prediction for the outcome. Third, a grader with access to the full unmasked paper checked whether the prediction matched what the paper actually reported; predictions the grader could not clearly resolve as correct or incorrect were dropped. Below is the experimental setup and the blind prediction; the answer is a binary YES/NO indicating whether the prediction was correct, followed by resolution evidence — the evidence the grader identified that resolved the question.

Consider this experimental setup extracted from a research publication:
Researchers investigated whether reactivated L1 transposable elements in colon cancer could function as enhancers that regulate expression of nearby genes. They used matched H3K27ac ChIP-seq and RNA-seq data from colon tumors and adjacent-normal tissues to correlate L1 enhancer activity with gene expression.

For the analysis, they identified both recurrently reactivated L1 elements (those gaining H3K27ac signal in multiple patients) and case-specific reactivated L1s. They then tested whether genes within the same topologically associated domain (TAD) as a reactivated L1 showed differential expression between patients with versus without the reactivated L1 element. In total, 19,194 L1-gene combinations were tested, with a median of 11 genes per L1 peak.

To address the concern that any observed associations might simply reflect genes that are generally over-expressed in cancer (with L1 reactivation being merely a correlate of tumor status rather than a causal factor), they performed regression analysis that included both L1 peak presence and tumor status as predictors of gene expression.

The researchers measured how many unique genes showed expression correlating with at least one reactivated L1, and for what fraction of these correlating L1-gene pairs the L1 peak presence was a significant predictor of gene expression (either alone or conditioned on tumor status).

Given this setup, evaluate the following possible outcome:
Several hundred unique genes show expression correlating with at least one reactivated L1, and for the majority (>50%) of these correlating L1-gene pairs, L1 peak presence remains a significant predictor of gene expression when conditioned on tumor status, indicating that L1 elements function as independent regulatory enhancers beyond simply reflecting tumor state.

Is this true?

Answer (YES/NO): YES